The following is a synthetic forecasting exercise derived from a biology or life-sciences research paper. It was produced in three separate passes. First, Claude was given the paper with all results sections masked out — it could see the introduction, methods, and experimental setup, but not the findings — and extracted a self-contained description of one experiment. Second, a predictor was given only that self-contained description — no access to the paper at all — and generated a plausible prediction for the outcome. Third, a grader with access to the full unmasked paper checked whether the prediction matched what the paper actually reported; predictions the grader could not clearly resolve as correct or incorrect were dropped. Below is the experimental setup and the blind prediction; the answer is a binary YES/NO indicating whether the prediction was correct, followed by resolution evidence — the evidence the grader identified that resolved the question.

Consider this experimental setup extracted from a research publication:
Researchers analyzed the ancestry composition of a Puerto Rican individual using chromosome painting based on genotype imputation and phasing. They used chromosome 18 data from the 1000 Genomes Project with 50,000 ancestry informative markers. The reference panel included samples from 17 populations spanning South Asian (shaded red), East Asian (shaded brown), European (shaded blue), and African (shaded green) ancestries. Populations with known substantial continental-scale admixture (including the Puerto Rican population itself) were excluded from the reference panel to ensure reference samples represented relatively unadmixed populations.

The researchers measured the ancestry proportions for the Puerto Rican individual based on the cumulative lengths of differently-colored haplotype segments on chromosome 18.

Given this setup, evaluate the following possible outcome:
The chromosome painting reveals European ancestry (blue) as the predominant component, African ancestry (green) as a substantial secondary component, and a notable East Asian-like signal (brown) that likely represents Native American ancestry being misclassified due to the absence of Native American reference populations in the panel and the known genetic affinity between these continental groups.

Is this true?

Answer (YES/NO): NO